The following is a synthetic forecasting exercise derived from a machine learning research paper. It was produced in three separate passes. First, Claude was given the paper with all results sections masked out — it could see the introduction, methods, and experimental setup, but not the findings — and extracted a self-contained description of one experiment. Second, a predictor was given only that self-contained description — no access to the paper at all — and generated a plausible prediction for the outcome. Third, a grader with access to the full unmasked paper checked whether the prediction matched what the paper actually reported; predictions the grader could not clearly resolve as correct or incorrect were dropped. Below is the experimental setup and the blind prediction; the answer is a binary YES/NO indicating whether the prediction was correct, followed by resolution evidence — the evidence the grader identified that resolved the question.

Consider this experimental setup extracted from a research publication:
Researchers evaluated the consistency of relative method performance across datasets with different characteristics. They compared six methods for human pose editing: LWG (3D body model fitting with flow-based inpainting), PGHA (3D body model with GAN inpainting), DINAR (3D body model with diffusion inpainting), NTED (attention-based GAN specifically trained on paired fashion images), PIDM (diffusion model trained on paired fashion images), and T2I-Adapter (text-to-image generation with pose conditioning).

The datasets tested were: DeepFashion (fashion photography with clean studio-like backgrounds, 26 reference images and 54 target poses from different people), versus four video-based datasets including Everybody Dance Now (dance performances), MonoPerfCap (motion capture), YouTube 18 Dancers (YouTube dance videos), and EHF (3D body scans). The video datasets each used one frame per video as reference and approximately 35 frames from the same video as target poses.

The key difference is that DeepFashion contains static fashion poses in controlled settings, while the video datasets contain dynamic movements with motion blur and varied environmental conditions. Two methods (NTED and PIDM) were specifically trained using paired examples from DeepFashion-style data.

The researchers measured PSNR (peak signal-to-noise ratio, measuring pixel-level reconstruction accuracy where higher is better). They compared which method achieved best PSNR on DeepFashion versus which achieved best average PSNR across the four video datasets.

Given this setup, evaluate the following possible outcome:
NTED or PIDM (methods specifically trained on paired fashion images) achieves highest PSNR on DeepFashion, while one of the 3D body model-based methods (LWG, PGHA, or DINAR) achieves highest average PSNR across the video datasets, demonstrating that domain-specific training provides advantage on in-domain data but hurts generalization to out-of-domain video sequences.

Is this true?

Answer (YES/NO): NO